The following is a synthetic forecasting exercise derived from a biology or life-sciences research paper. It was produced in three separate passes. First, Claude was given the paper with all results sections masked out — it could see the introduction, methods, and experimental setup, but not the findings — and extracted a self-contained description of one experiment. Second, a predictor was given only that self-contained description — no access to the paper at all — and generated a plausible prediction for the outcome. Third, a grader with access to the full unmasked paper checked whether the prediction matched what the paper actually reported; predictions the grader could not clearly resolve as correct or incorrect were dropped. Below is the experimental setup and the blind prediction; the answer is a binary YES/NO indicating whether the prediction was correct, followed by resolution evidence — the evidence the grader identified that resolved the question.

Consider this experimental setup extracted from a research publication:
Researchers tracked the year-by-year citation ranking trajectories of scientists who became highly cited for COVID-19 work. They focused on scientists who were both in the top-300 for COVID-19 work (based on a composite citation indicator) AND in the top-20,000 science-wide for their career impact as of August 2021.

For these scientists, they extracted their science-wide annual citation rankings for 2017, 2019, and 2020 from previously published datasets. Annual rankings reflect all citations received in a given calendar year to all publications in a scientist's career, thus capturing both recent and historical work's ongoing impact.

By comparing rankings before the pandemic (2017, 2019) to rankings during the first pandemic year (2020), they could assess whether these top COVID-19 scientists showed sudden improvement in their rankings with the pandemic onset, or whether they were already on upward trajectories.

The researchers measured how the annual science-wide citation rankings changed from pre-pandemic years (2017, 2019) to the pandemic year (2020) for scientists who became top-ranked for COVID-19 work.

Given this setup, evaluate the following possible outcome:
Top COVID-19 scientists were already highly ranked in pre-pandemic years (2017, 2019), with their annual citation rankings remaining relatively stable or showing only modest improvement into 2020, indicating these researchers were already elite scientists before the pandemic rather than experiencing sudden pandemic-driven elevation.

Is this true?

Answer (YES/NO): NO